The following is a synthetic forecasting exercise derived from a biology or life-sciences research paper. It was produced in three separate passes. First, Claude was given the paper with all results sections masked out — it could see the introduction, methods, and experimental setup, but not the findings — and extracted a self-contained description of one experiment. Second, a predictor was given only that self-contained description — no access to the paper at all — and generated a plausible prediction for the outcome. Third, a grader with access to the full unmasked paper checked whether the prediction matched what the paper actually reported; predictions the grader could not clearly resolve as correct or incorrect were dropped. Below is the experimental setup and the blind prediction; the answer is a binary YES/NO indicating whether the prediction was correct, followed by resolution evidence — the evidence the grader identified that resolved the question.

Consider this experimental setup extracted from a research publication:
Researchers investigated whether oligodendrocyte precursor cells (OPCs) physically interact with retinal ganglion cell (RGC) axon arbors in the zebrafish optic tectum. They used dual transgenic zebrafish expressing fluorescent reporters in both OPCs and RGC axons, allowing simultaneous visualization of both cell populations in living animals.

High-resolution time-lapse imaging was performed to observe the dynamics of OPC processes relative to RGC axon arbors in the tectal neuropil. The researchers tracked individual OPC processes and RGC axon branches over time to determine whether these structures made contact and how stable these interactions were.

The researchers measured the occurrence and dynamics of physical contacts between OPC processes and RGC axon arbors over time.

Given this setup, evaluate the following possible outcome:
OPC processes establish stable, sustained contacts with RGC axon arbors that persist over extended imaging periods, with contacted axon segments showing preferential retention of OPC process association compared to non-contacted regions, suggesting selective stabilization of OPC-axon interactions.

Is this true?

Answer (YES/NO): NO